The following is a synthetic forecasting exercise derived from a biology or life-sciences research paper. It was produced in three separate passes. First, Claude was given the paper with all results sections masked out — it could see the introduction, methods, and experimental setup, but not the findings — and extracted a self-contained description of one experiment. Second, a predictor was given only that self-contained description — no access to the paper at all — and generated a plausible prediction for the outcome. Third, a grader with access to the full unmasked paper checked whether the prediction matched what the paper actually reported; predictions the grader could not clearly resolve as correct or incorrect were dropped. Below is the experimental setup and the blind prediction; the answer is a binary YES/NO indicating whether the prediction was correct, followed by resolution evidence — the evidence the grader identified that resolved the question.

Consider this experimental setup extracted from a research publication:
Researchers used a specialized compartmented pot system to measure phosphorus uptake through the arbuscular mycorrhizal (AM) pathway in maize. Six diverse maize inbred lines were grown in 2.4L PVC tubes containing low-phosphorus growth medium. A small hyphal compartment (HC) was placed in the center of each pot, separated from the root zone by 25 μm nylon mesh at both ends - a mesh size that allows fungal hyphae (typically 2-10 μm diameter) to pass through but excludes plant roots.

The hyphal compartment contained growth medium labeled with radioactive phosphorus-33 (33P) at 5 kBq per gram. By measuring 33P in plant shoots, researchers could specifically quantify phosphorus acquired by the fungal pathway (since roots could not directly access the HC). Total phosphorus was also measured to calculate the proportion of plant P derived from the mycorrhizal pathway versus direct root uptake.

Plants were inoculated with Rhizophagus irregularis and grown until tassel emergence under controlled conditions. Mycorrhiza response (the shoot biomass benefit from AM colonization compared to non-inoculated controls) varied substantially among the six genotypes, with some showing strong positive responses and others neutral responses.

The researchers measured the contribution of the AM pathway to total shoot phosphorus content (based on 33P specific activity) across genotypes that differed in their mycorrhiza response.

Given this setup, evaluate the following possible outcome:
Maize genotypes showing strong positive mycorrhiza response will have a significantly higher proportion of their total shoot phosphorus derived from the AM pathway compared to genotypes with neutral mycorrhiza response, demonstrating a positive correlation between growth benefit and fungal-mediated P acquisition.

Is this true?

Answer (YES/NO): YES